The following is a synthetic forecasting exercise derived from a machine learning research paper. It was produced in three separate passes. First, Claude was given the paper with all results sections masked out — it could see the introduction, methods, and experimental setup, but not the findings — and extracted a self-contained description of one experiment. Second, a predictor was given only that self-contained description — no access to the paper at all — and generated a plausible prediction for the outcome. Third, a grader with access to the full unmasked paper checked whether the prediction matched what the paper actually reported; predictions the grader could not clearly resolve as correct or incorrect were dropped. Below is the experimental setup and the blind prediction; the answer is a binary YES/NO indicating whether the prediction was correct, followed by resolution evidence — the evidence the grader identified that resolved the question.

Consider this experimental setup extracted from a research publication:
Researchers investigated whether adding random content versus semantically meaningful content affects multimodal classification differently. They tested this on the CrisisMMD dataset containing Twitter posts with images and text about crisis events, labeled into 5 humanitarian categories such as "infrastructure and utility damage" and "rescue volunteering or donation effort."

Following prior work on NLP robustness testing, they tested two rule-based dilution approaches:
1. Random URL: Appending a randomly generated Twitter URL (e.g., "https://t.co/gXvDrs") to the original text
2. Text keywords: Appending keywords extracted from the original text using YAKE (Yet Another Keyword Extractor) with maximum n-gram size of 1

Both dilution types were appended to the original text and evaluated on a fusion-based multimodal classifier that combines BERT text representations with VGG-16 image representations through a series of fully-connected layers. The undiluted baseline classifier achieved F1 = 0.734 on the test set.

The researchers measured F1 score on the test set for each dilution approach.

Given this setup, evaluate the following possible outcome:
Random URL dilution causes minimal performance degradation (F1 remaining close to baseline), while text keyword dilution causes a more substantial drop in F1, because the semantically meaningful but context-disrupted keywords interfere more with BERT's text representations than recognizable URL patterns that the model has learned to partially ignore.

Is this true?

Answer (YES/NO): NO